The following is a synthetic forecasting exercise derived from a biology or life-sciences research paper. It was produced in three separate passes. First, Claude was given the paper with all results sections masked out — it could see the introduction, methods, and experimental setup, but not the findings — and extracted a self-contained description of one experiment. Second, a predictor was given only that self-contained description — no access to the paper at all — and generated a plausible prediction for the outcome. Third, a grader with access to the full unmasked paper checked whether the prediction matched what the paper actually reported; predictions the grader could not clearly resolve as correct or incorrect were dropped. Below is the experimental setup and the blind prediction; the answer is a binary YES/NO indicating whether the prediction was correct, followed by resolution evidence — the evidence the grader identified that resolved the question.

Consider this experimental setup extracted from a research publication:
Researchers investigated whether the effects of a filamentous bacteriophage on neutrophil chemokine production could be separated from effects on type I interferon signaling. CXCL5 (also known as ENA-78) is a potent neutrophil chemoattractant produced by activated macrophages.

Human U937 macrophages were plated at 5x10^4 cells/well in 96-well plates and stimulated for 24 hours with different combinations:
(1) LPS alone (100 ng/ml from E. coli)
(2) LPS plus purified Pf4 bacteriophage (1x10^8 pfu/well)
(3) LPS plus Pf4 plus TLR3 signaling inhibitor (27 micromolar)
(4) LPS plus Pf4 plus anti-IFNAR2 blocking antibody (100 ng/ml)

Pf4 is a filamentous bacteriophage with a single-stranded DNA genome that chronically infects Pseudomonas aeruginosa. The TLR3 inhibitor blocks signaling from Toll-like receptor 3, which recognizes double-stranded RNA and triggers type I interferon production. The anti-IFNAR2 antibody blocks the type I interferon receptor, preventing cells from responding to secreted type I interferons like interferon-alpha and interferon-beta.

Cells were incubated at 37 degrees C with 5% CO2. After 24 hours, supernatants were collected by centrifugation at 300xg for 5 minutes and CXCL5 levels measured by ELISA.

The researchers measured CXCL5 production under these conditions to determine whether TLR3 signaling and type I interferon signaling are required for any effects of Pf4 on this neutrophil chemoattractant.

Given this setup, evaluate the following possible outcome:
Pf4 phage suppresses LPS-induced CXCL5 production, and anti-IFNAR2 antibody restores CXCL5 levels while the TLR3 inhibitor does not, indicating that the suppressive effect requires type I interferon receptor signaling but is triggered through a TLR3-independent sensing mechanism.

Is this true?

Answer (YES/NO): NO